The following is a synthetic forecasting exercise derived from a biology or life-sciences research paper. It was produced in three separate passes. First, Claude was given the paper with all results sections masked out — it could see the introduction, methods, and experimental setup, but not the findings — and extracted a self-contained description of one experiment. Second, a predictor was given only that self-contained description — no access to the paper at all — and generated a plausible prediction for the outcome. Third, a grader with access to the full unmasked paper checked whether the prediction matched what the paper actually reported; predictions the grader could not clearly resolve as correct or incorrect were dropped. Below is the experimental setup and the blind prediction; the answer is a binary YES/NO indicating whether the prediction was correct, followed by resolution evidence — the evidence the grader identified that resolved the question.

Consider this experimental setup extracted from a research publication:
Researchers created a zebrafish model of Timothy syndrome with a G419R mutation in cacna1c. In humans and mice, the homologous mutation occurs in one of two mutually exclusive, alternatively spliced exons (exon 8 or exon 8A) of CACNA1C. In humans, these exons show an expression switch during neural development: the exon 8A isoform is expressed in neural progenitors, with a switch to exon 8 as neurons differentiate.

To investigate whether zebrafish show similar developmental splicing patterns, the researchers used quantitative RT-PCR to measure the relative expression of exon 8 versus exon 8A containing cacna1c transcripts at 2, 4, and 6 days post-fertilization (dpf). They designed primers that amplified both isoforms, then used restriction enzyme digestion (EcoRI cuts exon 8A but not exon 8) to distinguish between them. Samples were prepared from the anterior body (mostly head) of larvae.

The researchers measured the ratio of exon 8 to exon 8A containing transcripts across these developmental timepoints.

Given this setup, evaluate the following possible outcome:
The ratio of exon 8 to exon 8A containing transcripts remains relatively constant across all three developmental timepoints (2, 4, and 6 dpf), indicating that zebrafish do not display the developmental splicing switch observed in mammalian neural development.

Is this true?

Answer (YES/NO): YES